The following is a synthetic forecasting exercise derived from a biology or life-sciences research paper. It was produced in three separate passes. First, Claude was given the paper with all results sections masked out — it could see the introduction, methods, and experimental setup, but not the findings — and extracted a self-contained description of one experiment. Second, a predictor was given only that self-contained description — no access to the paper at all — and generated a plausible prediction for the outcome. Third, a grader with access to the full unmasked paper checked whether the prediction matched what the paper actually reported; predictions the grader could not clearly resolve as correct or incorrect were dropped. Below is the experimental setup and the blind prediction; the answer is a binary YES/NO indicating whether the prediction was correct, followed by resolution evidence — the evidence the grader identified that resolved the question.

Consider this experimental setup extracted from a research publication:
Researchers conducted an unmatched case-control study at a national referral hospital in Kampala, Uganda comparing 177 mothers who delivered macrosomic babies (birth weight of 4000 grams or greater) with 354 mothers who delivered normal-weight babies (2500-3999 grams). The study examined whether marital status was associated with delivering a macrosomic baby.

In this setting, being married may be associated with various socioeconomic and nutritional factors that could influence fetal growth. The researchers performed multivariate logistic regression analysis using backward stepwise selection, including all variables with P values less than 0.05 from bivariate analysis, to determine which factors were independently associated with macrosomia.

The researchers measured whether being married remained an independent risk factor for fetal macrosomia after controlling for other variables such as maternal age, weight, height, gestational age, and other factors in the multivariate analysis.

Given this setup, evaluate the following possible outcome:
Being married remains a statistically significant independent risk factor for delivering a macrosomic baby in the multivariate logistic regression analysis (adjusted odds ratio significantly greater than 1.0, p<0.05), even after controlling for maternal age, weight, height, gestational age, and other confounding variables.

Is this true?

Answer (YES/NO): YES